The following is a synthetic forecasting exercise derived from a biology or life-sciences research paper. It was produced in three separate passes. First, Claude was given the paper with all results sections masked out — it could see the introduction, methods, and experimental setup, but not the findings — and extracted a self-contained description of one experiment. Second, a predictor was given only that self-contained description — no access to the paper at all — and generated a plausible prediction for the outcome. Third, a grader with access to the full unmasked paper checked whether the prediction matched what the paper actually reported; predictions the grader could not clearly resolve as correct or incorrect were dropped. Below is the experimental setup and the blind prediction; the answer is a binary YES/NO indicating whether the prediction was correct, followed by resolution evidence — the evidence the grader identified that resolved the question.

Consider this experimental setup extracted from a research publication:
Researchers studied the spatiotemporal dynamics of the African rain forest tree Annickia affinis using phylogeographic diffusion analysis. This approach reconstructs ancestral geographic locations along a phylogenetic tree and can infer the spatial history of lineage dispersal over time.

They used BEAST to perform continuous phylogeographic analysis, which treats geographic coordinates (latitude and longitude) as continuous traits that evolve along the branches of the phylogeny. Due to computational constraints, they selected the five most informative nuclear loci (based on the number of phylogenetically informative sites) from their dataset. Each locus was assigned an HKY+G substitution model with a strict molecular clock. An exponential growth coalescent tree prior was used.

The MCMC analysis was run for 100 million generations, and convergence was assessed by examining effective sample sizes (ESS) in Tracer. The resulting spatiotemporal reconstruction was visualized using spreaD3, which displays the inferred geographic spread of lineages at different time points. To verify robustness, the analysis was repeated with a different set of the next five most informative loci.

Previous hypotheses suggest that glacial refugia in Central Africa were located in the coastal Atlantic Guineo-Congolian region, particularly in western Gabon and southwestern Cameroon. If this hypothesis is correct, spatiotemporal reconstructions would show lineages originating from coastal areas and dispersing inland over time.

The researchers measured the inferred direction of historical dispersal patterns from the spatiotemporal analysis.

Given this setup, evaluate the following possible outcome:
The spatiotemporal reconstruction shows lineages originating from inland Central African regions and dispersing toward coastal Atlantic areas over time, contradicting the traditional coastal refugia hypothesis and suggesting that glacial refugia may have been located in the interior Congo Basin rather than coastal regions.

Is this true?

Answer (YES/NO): NO